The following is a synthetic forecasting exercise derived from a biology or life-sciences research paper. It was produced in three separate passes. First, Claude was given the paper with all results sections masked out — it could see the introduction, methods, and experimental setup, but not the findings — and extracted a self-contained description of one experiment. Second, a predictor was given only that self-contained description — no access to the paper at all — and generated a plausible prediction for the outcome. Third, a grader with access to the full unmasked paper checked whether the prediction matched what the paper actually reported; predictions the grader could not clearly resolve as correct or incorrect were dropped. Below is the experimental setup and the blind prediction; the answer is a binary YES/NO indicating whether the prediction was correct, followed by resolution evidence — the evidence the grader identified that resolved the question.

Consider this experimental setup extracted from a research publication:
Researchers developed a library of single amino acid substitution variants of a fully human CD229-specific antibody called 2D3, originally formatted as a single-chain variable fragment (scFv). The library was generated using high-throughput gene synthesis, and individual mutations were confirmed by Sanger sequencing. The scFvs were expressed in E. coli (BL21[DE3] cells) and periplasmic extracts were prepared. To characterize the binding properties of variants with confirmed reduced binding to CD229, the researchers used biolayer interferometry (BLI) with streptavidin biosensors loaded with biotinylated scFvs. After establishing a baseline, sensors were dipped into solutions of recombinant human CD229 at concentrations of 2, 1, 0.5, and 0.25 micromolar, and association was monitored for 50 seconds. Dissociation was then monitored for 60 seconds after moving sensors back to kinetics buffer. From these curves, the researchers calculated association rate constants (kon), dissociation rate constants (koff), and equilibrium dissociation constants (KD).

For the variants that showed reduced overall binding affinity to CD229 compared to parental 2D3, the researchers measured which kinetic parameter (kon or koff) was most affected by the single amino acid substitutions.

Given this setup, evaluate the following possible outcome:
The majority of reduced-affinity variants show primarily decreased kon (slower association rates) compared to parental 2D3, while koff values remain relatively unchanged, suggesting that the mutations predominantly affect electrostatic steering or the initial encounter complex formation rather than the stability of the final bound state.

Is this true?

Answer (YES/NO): NO